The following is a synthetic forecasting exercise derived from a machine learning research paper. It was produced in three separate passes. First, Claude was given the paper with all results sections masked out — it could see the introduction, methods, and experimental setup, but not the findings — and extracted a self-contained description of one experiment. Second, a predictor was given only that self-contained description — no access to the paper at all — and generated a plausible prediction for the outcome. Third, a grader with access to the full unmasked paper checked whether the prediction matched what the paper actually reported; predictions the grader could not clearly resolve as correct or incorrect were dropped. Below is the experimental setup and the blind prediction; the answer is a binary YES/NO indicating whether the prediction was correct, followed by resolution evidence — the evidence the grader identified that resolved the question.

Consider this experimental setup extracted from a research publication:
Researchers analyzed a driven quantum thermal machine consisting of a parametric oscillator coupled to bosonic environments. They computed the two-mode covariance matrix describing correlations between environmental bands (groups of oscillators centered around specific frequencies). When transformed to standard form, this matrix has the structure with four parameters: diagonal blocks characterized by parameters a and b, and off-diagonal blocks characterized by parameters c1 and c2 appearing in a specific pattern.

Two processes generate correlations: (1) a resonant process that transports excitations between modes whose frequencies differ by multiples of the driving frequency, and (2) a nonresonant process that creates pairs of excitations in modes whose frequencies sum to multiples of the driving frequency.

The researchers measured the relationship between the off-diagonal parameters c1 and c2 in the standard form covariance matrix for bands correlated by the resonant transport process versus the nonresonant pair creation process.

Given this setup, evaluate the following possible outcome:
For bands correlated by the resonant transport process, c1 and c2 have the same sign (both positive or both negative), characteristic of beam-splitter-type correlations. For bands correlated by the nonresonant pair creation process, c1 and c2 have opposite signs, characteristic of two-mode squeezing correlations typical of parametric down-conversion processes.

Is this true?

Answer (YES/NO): YES